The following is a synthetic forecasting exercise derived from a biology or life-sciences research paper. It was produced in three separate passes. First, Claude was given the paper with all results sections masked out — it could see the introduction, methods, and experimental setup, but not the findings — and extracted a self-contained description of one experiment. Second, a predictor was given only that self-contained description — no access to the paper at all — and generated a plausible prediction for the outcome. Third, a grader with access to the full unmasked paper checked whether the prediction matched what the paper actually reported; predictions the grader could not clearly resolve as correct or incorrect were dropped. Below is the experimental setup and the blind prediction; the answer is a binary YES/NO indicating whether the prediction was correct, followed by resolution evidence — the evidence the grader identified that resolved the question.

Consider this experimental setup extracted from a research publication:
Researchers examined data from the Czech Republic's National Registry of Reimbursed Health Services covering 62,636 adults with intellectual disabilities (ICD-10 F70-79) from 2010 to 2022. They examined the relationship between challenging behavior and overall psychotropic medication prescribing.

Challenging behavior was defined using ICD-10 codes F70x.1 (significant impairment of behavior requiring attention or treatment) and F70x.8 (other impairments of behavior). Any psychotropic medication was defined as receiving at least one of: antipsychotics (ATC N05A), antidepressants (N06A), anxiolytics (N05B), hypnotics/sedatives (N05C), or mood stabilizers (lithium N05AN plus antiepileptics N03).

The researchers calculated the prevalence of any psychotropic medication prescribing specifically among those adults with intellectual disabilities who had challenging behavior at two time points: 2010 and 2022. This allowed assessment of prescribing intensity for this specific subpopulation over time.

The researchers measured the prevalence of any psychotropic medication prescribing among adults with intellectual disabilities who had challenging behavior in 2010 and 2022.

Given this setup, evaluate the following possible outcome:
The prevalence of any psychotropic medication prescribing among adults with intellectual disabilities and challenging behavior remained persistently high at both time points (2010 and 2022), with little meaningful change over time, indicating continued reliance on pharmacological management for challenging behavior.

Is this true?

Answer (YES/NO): NO